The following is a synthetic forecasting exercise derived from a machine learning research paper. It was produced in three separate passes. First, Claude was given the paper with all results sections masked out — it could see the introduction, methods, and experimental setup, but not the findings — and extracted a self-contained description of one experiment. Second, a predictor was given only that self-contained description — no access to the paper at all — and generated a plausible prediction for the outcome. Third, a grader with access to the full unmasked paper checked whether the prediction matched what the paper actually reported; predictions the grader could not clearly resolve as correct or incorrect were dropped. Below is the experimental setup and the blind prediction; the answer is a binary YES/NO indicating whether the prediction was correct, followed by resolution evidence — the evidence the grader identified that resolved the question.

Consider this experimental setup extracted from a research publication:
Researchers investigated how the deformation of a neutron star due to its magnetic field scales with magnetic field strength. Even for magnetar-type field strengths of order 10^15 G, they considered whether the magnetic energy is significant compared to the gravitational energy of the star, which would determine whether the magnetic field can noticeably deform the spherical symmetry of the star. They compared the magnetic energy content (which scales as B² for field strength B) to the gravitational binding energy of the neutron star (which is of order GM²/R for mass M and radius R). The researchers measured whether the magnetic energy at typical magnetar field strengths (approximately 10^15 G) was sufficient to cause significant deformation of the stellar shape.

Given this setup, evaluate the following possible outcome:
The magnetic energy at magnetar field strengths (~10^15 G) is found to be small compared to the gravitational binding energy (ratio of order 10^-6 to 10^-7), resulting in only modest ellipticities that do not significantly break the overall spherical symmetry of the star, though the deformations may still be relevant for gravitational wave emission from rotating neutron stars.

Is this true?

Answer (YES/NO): NO